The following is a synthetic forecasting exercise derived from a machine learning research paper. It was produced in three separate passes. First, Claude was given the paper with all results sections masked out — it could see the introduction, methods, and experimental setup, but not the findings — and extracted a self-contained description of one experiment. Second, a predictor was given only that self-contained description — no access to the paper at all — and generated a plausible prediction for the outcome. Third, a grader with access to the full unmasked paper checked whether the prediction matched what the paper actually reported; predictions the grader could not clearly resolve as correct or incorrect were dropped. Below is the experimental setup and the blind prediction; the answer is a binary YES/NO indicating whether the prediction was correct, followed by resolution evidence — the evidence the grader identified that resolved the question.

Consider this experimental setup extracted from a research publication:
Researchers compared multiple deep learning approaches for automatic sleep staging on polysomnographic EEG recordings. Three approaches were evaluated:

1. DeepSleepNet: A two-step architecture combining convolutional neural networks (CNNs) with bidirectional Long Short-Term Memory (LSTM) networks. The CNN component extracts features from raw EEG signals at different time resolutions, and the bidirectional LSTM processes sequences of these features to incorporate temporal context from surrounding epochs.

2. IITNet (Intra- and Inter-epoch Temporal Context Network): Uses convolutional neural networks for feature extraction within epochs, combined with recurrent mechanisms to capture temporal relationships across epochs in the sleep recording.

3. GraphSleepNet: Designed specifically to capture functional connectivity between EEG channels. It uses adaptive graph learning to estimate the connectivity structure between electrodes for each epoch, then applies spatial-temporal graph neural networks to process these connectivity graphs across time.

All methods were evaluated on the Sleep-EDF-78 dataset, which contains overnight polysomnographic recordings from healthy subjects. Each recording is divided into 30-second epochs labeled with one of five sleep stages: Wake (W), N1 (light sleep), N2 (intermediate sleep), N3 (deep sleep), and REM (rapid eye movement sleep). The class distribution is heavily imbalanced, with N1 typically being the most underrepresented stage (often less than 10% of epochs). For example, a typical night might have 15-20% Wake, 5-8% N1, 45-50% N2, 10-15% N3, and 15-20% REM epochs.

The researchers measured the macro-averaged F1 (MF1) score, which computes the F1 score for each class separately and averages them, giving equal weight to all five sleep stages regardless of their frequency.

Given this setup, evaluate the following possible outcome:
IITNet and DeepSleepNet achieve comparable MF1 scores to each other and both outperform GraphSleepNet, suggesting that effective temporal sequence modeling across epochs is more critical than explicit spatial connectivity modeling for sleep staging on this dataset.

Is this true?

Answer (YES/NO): YES